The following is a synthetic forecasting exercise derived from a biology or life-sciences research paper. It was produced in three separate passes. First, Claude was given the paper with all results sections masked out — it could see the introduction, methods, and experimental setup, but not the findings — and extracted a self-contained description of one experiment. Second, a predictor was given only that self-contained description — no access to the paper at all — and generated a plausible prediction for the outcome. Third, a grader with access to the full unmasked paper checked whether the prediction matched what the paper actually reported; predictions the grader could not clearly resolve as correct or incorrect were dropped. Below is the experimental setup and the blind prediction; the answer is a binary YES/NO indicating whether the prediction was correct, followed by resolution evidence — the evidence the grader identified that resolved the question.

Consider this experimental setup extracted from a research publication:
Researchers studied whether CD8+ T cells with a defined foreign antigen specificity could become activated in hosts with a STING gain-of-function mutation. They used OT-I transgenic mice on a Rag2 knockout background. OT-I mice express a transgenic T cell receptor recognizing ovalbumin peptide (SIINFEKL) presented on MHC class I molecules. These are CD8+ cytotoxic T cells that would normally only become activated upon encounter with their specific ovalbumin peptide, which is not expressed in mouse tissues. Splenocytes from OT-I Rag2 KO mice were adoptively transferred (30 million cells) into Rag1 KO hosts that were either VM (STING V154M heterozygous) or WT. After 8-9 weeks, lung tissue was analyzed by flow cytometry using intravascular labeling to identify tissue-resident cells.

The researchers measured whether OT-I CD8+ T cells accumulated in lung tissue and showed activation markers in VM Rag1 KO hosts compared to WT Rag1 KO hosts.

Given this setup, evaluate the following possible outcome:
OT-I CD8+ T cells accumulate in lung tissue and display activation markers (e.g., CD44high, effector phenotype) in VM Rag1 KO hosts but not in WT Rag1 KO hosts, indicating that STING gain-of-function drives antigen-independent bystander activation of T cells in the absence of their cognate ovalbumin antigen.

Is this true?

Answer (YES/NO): NO